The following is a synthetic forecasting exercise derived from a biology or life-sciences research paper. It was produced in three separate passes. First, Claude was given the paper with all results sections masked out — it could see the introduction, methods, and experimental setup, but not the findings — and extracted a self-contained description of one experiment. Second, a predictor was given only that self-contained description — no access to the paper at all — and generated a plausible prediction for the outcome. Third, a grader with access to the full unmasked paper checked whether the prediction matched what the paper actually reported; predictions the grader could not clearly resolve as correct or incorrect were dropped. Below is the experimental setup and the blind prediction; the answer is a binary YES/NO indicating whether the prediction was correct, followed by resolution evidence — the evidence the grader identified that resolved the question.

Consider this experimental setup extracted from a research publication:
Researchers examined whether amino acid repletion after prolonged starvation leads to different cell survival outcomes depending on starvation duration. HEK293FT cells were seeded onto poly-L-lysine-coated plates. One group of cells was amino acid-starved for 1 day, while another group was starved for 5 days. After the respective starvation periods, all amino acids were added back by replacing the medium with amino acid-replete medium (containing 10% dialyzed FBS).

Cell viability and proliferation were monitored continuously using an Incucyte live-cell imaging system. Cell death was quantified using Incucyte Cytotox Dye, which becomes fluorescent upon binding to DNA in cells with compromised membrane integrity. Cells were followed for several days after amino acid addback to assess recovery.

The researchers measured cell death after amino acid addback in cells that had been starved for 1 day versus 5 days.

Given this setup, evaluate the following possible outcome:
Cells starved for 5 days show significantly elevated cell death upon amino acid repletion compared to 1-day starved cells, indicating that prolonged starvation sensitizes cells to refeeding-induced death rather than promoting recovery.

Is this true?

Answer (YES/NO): YES